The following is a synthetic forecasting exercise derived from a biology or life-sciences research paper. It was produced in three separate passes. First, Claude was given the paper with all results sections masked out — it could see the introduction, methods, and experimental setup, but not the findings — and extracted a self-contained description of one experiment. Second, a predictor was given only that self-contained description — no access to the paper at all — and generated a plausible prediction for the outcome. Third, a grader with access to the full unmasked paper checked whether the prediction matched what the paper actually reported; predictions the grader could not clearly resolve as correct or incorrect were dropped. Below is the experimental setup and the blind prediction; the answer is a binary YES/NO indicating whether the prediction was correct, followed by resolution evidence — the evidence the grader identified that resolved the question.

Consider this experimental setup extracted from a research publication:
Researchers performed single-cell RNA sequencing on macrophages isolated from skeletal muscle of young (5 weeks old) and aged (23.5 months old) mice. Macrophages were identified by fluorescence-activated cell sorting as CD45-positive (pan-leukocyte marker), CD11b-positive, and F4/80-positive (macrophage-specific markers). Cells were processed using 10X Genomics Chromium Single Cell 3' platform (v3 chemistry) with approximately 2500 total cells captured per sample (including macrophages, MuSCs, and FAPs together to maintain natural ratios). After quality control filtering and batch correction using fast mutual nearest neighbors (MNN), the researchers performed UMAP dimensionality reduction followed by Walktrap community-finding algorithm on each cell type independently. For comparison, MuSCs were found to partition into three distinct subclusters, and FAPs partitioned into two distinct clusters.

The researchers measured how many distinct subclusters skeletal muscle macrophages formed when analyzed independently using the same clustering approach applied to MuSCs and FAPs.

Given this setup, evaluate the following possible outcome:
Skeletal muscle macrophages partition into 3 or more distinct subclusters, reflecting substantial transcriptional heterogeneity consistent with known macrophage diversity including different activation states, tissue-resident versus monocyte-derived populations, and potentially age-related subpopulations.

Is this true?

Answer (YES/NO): NO